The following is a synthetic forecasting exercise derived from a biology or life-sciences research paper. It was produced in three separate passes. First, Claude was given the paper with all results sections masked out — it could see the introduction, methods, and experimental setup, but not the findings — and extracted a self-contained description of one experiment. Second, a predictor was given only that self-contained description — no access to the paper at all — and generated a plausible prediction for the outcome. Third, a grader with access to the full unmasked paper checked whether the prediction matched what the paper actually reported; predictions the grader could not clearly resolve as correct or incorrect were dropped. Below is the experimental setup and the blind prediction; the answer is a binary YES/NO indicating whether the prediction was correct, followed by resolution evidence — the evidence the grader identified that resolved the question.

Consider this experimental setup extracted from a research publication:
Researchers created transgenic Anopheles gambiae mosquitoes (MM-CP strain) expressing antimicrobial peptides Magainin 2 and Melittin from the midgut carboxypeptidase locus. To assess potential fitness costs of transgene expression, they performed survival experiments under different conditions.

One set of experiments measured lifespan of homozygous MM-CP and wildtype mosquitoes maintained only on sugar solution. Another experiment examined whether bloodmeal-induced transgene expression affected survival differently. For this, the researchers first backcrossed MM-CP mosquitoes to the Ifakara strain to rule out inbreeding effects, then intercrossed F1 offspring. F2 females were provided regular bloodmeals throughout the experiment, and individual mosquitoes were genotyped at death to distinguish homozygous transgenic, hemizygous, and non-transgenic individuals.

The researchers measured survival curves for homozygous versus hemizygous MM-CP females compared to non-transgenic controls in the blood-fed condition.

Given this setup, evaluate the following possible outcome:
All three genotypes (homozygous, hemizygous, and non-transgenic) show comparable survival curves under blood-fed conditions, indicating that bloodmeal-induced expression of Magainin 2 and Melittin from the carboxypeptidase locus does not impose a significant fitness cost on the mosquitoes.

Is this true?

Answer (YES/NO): NO